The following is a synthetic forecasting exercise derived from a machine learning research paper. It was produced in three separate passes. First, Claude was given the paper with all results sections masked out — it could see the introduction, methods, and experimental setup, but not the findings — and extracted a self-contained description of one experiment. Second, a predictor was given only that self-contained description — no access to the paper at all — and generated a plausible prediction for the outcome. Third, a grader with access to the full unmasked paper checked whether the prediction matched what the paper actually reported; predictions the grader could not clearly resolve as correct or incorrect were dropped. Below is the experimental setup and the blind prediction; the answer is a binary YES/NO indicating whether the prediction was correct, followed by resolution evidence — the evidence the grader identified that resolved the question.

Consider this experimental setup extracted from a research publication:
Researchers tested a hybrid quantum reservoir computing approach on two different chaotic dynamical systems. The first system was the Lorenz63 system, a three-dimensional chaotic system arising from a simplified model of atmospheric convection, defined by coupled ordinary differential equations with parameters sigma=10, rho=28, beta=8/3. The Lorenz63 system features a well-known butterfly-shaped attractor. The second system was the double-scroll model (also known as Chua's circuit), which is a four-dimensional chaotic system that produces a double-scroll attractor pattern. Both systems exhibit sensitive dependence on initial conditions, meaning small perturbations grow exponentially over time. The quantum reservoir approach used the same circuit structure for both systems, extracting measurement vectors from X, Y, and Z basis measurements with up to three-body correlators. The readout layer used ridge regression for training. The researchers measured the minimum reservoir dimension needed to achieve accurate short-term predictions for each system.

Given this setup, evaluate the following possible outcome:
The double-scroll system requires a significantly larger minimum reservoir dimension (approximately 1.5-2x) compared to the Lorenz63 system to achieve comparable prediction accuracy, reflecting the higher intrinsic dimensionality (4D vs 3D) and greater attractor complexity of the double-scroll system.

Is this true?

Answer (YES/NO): NO